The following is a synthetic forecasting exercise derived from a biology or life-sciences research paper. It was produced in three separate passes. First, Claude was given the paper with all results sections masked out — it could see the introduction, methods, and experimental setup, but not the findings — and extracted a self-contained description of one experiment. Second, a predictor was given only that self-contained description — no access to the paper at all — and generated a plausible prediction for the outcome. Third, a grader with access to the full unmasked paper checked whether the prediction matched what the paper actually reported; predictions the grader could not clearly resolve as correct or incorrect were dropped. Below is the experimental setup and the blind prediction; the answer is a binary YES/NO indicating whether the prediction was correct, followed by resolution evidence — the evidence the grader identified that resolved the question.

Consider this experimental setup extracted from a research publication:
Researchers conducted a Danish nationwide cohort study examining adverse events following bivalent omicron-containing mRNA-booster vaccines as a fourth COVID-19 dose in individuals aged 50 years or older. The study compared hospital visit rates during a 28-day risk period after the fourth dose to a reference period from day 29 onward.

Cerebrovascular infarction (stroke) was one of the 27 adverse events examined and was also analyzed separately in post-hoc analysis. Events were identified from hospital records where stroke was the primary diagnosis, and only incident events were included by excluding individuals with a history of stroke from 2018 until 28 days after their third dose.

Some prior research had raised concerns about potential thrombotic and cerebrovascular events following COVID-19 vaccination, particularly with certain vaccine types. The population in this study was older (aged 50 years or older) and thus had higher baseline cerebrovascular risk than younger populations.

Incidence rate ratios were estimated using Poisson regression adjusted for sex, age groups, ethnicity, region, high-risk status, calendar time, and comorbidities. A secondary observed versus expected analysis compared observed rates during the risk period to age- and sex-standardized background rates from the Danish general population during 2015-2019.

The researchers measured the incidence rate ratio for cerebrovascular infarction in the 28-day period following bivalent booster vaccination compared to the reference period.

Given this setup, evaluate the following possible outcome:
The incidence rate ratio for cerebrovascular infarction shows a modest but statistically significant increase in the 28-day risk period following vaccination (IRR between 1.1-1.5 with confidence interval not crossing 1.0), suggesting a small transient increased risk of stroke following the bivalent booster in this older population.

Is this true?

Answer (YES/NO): NO